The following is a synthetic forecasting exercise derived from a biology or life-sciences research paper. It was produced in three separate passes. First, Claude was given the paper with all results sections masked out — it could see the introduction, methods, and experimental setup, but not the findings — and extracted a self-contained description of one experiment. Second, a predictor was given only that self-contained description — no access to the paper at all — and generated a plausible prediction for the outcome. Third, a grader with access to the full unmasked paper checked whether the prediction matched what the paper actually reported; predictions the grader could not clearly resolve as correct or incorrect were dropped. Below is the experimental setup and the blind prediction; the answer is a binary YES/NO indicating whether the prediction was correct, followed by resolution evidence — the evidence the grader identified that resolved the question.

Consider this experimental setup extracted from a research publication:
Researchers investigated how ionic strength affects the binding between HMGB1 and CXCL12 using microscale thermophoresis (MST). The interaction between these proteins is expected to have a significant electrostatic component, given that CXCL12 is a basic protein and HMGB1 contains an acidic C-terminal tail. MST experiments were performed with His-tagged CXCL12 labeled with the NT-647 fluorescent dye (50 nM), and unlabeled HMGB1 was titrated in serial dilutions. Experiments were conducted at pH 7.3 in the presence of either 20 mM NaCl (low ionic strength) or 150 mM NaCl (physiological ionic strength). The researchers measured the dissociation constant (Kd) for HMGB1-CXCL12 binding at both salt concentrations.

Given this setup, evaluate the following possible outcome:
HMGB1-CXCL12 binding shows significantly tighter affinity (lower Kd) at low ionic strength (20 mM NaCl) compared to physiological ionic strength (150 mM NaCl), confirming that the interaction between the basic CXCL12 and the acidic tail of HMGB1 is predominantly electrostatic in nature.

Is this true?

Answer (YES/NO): YES